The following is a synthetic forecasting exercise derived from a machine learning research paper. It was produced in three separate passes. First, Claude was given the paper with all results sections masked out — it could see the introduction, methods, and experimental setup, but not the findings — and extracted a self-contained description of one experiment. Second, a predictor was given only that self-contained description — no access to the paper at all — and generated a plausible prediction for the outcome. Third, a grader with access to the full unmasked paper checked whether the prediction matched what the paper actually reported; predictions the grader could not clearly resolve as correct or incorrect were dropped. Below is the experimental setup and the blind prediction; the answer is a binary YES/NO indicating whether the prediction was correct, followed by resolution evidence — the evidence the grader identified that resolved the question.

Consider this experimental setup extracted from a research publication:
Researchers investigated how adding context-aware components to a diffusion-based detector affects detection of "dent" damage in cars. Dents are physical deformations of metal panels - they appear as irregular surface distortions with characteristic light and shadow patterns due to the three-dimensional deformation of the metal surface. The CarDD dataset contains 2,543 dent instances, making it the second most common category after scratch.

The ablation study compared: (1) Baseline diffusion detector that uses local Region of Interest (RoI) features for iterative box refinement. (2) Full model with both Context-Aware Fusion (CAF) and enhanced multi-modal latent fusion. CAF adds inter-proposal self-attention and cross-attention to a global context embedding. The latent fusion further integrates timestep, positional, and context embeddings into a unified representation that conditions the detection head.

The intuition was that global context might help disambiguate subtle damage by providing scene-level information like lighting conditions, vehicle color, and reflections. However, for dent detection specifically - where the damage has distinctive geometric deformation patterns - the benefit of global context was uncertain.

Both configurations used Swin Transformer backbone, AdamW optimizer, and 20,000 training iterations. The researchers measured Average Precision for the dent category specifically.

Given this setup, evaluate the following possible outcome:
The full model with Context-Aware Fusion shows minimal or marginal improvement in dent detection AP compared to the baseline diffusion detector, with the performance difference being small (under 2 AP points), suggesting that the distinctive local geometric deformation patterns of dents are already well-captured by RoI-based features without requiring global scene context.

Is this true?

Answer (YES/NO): NO